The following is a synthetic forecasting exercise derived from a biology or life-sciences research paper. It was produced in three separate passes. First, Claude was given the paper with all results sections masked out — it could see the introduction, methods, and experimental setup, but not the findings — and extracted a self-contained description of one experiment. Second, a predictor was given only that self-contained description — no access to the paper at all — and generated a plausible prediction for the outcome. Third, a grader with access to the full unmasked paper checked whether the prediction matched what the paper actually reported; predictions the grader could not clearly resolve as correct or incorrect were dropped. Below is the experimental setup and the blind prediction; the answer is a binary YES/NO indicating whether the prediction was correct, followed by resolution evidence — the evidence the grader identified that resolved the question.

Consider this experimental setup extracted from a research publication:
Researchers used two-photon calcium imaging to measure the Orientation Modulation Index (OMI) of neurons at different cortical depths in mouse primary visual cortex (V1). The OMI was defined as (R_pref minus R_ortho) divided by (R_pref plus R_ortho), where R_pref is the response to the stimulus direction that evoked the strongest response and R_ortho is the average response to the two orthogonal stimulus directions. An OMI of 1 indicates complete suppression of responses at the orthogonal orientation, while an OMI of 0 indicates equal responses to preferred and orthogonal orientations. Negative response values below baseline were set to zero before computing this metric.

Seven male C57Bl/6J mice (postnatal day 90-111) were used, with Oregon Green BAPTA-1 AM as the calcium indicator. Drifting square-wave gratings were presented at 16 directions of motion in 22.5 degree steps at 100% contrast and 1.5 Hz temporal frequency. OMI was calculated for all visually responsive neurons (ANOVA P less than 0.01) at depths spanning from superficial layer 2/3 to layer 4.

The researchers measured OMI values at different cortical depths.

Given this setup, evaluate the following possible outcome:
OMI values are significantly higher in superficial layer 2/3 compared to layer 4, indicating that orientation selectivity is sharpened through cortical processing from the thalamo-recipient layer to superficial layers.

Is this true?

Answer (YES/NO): YES